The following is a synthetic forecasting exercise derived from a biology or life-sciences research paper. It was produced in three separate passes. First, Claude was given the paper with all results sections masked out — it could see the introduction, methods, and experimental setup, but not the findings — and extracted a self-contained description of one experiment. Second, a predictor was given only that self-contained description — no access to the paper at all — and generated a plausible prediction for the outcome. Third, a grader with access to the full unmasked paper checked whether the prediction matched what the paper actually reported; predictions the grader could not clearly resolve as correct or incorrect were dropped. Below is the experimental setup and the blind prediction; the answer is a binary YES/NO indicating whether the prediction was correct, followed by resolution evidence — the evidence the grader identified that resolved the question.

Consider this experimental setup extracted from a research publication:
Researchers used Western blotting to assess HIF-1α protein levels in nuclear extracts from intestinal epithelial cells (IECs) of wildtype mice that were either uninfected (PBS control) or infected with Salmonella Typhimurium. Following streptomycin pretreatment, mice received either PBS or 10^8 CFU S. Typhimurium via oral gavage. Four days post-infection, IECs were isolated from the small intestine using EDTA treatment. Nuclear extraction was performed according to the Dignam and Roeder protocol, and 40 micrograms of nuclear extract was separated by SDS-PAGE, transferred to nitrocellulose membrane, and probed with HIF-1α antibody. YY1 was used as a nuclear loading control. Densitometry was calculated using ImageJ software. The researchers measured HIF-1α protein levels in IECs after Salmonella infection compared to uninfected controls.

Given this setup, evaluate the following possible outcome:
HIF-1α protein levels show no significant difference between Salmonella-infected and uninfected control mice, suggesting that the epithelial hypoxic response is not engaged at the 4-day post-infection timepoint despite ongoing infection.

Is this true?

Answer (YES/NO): NO